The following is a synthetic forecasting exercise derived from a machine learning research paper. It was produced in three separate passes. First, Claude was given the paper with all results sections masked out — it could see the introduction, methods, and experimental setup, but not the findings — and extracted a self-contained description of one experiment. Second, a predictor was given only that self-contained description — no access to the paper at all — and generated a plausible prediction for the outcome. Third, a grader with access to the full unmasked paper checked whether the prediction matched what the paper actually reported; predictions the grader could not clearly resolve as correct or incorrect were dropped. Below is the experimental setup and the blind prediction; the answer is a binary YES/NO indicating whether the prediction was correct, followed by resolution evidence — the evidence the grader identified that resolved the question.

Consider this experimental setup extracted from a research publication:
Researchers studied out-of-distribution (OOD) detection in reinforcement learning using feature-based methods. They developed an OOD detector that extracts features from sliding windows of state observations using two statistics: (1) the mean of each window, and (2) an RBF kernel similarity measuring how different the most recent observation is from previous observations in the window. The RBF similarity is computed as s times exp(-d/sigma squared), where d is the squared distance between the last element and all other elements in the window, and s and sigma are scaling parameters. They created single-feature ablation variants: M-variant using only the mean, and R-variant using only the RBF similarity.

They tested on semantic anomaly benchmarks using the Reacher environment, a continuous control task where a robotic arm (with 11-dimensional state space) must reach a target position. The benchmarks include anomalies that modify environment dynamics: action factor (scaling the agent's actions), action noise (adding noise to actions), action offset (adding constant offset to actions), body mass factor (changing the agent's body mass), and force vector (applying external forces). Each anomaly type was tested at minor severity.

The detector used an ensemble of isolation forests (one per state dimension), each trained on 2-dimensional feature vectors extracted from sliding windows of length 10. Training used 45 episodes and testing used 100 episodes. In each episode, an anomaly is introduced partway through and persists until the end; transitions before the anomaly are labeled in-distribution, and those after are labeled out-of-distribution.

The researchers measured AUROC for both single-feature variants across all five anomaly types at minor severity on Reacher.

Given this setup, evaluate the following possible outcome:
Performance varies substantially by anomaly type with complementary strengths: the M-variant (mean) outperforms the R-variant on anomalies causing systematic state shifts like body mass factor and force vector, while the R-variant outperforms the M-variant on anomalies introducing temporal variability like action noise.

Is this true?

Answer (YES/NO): NO